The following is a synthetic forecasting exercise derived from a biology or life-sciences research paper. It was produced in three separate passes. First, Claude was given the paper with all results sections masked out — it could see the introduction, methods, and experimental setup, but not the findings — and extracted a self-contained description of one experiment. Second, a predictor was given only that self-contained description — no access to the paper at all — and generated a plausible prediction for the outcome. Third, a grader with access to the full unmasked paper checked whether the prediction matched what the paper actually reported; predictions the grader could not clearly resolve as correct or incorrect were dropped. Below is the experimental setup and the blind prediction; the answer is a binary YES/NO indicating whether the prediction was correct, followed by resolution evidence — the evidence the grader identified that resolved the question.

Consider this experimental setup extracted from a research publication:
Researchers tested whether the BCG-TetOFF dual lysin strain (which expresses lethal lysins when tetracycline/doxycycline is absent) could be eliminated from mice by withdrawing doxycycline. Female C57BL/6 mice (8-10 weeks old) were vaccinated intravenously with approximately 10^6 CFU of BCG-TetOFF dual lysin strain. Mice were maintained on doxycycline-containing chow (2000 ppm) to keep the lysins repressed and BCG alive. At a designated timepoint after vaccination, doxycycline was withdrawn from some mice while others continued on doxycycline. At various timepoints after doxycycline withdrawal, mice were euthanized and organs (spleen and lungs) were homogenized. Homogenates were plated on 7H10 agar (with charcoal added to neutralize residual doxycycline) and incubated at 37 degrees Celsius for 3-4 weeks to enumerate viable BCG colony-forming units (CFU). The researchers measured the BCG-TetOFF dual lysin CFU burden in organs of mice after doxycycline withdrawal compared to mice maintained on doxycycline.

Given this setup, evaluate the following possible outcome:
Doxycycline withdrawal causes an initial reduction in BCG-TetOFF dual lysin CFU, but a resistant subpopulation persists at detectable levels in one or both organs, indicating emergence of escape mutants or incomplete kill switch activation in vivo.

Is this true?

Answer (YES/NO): NO